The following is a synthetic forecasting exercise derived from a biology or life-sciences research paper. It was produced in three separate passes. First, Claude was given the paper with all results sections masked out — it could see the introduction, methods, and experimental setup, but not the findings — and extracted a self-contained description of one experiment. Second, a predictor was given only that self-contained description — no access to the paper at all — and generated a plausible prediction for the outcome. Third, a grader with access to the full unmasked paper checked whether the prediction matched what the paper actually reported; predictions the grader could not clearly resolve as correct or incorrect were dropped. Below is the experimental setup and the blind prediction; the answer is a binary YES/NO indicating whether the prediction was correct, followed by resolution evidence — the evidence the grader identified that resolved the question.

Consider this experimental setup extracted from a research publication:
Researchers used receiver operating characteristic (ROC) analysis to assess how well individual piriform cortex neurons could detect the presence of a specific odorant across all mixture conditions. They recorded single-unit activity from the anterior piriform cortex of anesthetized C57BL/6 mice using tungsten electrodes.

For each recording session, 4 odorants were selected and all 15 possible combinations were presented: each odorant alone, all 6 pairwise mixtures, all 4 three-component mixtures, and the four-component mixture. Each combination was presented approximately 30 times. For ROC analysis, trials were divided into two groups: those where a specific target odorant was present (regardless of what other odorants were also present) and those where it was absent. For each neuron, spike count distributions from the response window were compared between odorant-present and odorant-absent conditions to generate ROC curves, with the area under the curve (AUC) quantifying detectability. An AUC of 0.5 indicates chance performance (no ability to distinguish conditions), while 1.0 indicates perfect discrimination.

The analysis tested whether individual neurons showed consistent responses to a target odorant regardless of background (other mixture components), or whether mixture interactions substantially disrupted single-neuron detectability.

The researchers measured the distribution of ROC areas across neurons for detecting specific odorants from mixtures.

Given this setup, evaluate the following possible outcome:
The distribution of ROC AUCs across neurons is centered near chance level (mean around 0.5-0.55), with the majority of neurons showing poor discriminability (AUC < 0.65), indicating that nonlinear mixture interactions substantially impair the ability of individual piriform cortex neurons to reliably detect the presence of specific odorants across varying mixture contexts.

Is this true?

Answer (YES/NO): NO